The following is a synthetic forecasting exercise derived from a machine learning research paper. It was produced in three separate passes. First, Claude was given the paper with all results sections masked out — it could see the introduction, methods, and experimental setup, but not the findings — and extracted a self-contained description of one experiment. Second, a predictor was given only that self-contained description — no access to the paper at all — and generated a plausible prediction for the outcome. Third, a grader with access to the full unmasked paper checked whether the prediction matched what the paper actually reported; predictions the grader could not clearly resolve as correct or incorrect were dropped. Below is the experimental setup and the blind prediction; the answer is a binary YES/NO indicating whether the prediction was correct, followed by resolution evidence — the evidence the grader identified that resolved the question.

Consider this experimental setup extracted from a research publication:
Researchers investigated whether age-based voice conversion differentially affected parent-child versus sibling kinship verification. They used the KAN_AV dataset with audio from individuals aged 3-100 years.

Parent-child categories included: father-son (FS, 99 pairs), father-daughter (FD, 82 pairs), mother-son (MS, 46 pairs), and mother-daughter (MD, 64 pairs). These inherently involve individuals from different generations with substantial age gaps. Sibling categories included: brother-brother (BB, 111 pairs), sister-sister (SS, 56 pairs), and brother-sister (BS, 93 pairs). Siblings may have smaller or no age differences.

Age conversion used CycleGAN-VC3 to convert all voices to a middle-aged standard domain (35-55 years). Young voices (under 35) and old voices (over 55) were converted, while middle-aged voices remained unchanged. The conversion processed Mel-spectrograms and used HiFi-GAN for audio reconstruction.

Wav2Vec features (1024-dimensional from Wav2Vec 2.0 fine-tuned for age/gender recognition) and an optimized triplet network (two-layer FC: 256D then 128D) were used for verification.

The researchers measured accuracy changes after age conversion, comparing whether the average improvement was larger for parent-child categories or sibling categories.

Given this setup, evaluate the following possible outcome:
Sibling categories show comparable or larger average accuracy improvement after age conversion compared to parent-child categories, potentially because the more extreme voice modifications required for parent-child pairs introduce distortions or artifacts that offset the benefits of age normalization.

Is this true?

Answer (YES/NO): YES